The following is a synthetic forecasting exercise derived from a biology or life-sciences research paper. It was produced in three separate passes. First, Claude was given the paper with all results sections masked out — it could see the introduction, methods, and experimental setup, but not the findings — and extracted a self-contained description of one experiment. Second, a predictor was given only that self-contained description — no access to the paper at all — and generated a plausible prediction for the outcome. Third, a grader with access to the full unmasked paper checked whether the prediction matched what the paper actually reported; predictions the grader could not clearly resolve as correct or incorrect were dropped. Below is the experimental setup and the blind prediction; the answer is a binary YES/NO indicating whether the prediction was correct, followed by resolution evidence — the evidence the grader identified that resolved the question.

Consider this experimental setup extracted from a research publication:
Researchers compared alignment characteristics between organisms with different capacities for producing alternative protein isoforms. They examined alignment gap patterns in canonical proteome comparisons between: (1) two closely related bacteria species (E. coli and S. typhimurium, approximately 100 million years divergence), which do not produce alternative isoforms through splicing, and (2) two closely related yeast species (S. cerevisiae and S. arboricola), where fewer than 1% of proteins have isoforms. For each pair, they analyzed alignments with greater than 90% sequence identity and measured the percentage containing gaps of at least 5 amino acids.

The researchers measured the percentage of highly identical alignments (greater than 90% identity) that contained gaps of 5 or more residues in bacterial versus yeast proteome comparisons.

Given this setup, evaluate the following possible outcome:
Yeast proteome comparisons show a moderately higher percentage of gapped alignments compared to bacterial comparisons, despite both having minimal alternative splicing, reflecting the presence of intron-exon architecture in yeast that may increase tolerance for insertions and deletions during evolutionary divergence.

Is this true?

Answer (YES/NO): YES